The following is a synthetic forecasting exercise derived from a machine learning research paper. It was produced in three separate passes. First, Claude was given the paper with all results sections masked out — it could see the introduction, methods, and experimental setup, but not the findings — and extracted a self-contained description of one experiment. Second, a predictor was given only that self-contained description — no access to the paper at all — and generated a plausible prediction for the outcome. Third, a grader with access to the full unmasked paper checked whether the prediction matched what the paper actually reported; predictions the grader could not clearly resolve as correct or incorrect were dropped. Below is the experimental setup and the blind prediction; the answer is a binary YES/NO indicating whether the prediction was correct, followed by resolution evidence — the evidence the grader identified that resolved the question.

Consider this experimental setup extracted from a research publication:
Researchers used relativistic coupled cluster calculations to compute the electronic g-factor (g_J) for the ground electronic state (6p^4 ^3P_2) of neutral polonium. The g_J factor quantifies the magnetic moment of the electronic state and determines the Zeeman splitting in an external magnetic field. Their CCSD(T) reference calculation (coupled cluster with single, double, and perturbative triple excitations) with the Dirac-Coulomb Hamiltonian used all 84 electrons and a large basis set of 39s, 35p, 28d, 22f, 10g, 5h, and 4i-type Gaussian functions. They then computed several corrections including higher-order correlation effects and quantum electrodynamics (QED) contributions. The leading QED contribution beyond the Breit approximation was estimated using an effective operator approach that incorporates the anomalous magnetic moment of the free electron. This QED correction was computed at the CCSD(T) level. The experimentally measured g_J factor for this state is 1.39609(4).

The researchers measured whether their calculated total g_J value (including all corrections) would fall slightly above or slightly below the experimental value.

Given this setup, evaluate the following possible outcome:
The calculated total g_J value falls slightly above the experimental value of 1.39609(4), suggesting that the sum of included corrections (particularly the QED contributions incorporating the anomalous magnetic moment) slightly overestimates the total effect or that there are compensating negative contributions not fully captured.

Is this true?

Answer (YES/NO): YES